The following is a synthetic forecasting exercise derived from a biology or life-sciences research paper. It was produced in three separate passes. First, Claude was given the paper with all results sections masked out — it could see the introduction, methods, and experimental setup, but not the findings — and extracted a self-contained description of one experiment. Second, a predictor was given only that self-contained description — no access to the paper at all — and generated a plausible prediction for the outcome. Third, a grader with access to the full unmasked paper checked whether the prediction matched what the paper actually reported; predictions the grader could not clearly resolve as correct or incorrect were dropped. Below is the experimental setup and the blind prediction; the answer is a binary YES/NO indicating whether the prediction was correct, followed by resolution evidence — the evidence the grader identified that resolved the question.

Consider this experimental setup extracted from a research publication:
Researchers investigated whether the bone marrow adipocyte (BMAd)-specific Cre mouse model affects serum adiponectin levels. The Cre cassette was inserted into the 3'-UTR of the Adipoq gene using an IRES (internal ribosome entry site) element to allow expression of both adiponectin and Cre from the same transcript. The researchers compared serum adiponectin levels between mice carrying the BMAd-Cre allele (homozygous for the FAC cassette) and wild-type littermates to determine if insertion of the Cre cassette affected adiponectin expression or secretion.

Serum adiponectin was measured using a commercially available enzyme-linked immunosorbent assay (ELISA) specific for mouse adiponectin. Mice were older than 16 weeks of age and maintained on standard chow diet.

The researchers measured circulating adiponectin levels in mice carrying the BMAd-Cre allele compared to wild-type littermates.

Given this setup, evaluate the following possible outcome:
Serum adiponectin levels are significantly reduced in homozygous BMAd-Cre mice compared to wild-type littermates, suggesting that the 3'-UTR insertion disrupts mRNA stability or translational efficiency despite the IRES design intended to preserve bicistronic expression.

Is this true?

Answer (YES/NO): YES